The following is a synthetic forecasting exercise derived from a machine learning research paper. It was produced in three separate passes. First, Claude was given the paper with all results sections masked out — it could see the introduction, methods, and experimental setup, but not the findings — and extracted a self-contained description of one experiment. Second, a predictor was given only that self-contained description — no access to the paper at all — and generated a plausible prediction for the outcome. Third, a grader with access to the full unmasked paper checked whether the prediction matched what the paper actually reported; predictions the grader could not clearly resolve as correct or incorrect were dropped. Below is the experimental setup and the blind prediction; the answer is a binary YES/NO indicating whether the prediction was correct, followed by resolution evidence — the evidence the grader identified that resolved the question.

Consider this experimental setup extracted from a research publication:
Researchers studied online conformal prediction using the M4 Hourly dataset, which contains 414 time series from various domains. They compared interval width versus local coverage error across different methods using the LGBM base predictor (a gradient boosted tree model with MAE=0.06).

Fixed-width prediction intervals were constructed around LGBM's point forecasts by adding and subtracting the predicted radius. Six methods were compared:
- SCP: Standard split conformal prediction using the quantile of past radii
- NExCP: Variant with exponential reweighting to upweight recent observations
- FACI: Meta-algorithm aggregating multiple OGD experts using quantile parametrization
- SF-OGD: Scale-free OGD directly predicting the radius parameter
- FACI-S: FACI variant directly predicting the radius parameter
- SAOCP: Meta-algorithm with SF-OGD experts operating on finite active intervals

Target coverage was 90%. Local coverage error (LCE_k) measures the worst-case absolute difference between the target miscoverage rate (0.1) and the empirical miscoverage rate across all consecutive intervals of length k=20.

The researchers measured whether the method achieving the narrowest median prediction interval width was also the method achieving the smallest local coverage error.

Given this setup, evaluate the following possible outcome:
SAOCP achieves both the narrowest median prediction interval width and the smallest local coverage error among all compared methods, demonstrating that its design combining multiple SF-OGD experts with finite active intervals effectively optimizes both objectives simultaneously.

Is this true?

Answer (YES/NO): NO